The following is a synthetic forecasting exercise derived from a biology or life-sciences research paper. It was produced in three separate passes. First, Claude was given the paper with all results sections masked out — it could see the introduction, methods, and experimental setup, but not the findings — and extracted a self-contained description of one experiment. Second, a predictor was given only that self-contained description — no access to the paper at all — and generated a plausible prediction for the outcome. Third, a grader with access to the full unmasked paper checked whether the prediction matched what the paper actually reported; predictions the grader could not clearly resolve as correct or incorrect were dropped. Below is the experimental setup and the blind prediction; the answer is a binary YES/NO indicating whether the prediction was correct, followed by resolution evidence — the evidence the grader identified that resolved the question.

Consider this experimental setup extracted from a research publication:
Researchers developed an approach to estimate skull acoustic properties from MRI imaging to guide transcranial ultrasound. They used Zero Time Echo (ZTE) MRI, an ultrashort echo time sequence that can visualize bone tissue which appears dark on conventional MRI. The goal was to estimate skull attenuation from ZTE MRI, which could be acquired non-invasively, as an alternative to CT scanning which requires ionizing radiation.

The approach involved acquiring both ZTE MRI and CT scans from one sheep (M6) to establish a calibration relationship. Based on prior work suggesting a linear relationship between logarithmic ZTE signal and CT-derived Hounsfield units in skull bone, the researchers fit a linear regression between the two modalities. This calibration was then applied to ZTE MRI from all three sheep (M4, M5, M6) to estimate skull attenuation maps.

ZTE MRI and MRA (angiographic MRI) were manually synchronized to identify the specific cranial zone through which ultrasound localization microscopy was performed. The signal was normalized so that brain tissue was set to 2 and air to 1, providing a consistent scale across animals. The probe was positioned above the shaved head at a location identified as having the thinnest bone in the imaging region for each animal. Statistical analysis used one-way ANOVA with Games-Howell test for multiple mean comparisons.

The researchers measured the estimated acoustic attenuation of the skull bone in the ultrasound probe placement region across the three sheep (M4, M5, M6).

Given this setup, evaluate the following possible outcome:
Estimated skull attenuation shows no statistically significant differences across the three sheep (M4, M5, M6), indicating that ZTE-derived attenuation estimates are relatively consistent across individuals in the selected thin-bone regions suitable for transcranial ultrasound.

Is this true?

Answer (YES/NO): NO